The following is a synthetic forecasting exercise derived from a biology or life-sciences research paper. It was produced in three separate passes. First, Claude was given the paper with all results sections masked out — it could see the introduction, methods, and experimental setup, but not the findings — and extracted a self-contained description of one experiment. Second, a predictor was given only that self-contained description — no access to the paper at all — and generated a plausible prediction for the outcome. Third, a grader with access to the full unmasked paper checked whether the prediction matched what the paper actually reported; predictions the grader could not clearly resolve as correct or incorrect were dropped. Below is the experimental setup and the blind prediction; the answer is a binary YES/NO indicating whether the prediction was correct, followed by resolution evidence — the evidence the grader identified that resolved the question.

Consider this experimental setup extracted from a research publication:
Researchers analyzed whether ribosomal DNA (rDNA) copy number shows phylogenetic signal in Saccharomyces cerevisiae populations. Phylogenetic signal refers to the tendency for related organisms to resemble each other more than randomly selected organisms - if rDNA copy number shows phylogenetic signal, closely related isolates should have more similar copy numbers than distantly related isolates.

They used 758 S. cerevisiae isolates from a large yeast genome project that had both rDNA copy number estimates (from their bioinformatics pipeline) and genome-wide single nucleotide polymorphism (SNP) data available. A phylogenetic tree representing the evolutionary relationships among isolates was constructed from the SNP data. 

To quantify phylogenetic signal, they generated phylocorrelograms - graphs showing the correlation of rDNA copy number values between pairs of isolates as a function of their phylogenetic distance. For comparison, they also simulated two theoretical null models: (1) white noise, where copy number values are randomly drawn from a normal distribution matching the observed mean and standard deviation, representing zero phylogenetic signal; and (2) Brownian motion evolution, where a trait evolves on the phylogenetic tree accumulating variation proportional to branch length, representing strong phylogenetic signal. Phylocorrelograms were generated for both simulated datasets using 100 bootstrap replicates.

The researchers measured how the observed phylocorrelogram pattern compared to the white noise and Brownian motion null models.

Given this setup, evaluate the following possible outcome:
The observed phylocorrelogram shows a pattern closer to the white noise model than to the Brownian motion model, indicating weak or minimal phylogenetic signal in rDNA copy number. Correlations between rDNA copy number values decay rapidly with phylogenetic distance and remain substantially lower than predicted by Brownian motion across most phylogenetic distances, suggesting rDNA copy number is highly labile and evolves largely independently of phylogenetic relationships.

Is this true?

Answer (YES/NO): NO